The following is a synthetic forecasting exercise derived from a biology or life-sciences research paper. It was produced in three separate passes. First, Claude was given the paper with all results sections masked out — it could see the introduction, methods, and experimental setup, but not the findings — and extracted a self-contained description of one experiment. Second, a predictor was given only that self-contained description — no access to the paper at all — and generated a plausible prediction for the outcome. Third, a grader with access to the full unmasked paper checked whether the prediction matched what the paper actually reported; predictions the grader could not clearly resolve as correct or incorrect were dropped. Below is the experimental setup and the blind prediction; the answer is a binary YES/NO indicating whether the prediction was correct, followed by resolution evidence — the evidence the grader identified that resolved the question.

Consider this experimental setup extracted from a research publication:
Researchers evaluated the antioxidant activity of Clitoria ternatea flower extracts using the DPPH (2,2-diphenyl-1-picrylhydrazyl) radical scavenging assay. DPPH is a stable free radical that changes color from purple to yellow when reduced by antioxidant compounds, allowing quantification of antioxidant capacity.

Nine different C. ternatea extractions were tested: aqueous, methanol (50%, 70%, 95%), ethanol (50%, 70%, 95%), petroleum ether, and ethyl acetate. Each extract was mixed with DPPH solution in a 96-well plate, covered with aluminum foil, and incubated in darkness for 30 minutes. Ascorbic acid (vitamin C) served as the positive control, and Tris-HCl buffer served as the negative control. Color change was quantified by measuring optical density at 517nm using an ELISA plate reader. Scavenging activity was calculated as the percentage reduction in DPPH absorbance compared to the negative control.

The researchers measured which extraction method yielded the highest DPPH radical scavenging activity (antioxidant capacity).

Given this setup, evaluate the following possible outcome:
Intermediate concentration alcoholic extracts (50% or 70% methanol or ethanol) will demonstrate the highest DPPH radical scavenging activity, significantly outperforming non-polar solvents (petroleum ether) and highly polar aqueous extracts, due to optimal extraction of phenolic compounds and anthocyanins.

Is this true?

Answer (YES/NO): NO